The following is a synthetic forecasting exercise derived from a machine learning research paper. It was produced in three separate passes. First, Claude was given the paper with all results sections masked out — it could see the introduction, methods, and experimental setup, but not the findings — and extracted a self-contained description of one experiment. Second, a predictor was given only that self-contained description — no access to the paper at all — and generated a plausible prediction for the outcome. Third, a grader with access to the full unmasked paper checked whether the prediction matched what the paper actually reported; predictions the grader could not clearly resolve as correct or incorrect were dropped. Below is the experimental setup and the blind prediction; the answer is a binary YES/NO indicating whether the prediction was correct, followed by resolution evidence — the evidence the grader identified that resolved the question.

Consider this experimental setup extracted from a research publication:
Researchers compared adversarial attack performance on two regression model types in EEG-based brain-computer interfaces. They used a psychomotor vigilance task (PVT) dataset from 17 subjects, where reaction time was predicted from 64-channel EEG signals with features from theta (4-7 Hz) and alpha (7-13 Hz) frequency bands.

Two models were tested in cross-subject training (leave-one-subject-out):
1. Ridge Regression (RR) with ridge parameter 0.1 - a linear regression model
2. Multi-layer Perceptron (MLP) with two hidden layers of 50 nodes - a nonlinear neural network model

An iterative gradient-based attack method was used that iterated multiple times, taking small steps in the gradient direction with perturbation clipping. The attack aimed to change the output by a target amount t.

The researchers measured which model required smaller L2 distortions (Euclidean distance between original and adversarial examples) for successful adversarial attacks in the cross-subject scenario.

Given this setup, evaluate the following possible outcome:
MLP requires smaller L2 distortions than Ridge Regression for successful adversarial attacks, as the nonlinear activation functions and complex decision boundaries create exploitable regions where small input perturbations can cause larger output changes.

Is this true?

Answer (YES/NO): NO